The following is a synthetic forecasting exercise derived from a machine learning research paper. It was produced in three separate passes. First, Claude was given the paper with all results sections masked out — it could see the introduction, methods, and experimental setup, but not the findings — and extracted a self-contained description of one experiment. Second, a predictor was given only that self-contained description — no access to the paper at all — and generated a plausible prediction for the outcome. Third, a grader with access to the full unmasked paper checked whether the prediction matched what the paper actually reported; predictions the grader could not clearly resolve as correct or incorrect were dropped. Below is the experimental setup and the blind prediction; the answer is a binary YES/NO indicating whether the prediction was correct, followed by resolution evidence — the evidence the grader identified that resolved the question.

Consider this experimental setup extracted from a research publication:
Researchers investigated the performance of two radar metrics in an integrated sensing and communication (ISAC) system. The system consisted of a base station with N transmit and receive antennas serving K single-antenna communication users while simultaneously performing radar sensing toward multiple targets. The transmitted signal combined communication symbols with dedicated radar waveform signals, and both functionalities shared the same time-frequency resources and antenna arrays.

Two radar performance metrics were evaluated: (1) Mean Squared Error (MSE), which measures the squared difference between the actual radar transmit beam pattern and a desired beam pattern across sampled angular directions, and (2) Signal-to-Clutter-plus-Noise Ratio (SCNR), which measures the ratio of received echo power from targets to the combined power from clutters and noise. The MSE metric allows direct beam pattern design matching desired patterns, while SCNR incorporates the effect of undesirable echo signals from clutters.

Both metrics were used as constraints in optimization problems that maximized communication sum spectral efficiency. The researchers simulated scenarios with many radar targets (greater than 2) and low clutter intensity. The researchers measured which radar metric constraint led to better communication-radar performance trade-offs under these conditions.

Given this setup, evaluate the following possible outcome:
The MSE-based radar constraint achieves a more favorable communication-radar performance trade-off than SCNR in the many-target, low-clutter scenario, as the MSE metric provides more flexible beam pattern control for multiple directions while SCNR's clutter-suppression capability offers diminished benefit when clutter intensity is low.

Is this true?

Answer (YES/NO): YES